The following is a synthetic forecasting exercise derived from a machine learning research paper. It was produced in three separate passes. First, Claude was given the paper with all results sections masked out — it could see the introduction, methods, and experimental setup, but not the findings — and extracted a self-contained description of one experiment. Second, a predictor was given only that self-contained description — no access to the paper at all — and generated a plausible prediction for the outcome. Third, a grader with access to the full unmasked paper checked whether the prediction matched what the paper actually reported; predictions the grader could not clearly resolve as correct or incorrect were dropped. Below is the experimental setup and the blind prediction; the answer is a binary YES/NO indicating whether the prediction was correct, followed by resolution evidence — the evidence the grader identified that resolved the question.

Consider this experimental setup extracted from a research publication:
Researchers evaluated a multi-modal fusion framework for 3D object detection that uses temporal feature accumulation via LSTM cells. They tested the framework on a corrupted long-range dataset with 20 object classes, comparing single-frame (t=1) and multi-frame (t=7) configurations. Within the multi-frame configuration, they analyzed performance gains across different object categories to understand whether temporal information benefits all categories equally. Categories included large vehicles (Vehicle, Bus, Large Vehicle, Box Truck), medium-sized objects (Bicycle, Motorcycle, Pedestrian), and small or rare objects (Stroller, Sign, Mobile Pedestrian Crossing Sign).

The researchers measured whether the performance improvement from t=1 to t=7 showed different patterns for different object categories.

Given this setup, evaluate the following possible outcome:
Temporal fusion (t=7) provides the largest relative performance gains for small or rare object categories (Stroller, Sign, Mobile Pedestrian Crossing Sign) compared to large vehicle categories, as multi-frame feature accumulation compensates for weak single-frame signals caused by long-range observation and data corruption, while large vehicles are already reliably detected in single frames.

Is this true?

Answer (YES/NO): NO